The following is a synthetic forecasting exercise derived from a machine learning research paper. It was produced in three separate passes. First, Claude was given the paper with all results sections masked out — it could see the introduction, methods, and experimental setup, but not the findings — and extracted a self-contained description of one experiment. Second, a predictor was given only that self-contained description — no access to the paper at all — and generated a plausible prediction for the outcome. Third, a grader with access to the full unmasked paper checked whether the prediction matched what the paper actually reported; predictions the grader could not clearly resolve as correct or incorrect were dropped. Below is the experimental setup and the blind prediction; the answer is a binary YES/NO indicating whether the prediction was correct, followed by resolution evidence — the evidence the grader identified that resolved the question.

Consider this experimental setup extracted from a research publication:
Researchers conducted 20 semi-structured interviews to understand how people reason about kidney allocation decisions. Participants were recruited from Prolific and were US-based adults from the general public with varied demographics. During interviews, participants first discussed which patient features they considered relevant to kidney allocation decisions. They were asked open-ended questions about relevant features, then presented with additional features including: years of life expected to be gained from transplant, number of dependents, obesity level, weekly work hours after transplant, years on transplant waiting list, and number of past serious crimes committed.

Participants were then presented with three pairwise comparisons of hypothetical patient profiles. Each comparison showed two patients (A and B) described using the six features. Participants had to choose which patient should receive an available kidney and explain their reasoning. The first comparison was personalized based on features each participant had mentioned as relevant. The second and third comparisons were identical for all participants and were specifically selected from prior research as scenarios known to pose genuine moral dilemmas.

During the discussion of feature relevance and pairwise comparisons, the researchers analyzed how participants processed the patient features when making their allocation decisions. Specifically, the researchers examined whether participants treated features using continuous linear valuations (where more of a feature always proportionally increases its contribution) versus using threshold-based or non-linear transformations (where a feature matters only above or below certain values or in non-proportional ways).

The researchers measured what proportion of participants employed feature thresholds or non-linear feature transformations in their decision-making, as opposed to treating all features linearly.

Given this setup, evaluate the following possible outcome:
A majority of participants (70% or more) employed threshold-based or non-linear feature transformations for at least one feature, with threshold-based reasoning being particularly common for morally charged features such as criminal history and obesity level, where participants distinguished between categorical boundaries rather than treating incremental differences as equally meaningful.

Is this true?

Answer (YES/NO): NO